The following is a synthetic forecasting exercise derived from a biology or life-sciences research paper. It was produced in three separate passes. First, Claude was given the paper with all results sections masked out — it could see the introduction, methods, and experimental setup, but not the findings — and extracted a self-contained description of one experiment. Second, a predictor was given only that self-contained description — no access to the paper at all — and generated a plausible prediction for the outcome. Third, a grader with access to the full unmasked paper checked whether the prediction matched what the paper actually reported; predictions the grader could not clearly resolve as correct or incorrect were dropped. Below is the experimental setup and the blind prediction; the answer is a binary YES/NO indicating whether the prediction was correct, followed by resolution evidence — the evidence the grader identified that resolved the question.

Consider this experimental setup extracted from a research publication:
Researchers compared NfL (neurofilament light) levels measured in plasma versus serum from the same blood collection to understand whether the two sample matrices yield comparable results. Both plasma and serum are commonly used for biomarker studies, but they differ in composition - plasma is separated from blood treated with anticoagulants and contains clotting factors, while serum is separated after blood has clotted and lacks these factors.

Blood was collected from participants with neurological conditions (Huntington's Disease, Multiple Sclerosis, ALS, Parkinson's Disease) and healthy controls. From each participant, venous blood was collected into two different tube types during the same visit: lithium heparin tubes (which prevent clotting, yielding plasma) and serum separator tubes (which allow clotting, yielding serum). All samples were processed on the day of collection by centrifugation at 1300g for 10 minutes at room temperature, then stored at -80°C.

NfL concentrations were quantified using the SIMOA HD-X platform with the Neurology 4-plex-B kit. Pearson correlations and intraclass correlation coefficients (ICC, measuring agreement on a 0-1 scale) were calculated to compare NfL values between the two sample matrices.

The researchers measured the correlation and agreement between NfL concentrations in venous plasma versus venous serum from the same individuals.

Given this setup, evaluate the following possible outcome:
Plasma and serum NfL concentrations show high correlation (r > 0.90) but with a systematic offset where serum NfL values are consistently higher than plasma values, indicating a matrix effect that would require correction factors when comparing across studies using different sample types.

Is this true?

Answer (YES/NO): NO